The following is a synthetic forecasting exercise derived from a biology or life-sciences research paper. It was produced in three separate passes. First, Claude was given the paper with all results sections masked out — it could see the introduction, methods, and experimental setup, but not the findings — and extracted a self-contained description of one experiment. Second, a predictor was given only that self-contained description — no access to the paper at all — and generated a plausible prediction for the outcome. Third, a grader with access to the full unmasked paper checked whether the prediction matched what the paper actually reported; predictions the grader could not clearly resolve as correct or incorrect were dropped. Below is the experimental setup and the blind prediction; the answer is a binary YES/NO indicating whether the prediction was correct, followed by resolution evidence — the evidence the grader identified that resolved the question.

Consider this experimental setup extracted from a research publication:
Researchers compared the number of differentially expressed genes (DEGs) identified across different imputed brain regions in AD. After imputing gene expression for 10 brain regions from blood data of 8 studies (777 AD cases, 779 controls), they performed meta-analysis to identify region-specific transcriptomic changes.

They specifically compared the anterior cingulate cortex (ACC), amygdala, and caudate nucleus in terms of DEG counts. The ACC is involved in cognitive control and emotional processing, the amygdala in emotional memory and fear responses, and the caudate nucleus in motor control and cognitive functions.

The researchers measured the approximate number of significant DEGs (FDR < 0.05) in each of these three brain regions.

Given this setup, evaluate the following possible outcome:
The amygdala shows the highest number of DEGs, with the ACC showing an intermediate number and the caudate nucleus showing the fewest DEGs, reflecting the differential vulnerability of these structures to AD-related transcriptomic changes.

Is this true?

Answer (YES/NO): NO